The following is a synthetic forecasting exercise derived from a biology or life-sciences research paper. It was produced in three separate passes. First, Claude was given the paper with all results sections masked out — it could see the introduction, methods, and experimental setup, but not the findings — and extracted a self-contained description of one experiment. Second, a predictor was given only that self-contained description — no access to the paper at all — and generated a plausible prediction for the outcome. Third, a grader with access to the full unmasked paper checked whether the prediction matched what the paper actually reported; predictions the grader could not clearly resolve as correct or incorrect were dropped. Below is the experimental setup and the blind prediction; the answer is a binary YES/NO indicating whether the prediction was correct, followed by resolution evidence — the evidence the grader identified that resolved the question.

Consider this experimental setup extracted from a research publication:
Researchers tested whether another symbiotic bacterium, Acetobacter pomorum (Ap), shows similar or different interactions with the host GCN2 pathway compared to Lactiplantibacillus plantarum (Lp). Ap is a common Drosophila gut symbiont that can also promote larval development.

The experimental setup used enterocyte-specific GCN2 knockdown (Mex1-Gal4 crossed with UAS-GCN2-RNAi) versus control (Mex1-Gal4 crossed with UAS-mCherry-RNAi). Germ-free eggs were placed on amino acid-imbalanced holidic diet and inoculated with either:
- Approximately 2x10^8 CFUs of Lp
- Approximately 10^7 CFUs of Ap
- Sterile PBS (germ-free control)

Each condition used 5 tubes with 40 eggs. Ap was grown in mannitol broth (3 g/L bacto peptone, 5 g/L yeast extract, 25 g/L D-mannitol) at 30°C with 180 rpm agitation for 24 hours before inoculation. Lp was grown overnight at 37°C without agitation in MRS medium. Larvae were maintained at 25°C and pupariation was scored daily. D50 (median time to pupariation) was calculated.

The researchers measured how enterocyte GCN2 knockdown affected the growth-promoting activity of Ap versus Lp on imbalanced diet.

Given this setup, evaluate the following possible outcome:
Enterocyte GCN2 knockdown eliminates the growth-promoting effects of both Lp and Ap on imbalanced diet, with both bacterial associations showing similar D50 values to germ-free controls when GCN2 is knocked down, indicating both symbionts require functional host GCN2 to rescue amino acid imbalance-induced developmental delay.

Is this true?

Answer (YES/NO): NO